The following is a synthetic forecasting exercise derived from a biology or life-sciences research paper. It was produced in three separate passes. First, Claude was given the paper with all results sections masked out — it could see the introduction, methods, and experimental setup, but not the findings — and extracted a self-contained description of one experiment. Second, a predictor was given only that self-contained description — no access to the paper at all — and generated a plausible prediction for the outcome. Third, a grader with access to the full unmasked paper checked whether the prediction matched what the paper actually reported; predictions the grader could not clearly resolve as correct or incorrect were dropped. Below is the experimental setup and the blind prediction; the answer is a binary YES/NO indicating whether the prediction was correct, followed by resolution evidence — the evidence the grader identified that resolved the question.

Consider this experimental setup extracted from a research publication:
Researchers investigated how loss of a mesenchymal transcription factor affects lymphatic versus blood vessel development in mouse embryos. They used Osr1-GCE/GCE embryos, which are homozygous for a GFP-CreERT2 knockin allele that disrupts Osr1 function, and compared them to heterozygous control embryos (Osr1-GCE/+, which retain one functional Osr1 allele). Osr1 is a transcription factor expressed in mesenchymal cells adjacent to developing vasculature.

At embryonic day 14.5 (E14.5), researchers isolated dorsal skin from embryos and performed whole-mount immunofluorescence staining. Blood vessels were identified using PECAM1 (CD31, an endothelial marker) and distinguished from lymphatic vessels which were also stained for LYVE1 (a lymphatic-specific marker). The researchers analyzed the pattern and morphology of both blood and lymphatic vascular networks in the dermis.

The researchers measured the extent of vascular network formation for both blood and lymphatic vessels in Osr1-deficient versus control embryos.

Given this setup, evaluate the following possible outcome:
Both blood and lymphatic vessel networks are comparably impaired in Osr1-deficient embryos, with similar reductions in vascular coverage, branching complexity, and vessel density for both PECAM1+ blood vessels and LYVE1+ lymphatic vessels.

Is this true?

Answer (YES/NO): NO